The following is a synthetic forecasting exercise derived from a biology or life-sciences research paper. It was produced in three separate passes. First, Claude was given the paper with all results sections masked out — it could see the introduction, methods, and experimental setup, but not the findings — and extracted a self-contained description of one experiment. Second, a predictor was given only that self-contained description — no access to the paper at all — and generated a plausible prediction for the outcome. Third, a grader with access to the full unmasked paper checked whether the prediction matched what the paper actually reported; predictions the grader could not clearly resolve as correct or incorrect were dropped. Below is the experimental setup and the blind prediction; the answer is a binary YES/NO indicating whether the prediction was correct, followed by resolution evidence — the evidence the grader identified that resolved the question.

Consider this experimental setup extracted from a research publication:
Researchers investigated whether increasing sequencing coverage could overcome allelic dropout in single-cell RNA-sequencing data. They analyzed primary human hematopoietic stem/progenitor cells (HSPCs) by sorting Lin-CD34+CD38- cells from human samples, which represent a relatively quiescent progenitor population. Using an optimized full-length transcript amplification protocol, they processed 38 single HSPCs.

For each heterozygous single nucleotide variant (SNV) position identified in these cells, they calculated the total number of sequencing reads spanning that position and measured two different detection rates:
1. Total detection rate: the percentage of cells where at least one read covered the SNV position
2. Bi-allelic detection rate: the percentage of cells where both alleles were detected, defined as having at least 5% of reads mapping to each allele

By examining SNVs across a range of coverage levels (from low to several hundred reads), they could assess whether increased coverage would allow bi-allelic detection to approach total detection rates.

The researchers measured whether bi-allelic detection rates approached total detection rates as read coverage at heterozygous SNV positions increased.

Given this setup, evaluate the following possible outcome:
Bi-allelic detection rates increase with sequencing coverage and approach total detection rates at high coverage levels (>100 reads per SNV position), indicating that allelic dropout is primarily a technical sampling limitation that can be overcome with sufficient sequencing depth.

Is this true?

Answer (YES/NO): NO